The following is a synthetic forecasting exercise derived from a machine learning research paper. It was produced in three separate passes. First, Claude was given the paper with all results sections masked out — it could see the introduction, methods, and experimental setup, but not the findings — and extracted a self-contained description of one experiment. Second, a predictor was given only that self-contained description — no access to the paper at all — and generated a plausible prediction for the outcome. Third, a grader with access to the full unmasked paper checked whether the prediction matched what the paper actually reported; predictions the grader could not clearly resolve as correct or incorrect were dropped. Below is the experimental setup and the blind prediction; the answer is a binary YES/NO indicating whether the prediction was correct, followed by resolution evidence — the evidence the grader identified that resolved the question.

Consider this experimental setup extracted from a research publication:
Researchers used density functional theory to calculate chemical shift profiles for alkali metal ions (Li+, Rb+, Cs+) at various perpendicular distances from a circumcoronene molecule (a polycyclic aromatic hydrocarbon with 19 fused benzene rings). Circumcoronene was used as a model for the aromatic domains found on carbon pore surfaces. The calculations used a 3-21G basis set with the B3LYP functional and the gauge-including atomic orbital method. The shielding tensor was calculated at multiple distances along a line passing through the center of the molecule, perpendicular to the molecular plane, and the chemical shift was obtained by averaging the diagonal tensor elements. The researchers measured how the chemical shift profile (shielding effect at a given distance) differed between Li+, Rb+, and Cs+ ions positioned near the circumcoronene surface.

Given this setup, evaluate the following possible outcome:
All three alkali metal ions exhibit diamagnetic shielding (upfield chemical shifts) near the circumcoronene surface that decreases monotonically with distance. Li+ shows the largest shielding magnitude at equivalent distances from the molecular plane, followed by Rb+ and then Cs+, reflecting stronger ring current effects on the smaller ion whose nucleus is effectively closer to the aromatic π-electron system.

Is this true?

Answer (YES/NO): NO